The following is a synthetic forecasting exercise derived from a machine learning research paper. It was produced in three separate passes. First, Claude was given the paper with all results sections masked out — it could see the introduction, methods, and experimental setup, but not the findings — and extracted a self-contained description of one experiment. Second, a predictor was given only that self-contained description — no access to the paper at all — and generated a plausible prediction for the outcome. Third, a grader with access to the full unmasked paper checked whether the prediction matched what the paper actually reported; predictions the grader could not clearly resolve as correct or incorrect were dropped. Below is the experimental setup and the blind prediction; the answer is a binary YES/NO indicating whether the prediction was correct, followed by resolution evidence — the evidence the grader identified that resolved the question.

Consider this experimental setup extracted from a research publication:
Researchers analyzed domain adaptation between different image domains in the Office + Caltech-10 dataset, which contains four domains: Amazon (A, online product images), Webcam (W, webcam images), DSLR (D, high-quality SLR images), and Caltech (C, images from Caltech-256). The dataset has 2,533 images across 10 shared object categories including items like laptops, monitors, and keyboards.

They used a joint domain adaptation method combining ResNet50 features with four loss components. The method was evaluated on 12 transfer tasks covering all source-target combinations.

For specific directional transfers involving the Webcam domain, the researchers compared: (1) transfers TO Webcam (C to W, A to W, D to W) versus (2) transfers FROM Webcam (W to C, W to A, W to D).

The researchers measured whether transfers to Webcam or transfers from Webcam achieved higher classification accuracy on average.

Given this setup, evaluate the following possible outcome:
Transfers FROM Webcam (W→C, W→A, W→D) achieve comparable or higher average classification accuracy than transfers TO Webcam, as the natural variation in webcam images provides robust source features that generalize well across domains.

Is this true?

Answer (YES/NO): NO